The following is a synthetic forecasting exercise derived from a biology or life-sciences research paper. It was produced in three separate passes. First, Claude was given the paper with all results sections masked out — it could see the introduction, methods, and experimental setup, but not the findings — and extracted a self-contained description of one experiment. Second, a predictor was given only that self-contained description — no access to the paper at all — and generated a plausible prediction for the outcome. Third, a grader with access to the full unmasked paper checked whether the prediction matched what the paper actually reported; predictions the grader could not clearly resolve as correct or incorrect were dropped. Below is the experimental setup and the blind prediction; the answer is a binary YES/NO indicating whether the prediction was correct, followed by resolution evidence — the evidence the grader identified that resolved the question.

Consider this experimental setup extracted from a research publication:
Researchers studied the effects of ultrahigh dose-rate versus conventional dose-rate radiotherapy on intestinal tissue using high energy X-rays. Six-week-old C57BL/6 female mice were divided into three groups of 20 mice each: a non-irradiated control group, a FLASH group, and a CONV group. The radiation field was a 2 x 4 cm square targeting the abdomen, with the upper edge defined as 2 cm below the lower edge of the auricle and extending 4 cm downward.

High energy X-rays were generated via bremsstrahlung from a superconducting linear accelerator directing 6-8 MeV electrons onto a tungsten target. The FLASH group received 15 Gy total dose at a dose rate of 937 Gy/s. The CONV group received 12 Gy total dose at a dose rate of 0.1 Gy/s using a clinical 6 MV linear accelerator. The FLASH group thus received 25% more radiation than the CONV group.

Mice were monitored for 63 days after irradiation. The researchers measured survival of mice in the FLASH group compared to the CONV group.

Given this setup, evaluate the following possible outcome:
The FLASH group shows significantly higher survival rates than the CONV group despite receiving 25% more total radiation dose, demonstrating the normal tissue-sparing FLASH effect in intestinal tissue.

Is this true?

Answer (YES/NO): NO